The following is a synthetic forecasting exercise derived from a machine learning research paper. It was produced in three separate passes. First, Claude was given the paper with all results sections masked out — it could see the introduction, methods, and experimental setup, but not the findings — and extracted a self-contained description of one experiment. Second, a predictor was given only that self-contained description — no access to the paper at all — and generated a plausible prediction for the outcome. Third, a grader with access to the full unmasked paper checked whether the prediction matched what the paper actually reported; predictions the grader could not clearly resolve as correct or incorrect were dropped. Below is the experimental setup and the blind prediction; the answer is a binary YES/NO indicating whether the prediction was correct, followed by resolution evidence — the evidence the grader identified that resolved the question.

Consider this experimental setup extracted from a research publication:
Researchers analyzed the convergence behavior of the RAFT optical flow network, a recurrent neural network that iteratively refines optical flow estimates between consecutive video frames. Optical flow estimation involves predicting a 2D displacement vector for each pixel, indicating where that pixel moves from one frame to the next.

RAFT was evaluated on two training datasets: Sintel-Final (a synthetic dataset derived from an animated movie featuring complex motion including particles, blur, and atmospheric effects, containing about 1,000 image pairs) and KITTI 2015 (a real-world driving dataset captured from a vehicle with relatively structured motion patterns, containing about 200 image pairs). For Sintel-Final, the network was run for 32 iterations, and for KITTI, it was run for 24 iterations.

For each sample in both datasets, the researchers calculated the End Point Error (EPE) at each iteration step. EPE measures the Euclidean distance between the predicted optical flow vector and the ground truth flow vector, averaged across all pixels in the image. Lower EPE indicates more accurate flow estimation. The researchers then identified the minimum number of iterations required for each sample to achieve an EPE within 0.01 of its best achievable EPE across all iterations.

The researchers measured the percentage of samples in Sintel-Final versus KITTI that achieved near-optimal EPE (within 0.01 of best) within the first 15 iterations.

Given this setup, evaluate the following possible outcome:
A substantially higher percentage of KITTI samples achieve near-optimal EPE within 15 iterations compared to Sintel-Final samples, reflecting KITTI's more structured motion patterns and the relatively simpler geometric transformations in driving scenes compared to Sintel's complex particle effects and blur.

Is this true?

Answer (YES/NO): NO